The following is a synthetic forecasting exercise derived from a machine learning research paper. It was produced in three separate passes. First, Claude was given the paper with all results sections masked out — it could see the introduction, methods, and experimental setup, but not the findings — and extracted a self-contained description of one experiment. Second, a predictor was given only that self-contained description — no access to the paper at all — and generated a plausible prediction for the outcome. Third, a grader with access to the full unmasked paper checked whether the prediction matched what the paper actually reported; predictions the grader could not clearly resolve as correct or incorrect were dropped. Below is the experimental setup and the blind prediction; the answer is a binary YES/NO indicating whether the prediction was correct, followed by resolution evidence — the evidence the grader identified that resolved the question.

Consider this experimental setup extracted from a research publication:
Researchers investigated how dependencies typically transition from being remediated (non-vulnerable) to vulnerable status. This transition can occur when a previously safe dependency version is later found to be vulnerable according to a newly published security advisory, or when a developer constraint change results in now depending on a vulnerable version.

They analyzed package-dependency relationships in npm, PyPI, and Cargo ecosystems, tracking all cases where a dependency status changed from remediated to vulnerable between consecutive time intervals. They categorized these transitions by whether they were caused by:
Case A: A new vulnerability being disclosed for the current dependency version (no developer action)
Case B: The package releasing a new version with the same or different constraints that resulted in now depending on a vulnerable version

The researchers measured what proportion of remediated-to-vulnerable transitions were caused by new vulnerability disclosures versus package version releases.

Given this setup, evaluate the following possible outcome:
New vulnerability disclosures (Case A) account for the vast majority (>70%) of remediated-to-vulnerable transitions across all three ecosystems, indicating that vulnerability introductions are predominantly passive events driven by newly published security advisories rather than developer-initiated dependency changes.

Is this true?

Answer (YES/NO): NO